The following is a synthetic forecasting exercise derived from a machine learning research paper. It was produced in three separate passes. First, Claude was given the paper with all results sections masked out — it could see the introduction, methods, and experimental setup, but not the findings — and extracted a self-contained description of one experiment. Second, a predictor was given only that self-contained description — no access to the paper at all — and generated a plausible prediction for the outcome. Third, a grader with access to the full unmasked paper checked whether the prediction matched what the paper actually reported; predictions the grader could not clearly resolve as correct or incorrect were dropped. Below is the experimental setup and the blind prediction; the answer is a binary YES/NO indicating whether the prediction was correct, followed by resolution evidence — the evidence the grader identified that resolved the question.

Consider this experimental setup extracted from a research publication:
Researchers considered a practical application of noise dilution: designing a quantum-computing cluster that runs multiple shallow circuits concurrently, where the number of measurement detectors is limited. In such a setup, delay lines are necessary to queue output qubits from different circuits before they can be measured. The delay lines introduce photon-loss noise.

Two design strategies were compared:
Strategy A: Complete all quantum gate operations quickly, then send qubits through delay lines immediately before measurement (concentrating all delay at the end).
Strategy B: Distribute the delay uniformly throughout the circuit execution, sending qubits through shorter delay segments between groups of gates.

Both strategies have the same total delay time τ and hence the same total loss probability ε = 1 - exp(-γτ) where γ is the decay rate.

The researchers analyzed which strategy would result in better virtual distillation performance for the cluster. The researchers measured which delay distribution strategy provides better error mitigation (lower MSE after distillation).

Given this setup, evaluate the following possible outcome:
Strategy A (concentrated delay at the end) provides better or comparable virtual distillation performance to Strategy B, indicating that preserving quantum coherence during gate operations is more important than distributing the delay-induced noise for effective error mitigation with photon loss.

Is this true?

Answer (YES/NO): NO